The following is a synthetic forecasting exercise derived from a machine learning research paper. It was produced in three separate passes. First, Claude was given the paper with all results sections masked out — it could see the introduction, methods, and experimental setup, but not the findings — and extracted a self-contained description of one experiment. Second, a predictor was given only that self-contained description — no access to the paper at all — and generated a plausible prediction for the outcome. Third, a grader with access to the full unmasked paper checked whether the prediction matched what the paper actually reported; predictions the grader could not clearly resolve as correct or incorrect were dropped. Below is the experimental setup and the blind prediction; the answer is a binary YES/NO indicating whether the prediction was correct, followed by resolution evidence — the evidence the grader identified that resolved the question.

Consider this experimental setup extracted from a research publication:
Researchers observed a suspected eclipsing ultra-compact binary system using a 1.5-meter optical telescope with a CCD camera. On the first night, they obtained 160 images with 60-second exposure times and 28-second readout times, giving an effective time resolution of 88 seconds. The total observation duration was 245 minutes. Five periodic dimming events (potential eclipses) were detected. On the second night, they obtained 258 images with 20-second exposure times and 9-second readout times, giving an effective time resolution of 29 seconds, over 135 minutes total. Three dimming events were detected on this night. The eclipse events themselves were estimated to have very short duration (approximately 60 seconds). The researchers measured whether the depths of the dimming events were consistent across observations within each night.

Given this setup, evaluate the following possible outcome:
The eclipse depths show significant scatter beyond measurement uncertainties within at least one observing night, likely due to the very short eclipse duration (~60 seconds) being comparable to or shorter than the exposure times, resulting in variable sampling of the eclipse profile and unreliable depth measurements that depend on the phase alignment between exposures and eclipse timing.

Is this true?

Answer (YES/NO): YES